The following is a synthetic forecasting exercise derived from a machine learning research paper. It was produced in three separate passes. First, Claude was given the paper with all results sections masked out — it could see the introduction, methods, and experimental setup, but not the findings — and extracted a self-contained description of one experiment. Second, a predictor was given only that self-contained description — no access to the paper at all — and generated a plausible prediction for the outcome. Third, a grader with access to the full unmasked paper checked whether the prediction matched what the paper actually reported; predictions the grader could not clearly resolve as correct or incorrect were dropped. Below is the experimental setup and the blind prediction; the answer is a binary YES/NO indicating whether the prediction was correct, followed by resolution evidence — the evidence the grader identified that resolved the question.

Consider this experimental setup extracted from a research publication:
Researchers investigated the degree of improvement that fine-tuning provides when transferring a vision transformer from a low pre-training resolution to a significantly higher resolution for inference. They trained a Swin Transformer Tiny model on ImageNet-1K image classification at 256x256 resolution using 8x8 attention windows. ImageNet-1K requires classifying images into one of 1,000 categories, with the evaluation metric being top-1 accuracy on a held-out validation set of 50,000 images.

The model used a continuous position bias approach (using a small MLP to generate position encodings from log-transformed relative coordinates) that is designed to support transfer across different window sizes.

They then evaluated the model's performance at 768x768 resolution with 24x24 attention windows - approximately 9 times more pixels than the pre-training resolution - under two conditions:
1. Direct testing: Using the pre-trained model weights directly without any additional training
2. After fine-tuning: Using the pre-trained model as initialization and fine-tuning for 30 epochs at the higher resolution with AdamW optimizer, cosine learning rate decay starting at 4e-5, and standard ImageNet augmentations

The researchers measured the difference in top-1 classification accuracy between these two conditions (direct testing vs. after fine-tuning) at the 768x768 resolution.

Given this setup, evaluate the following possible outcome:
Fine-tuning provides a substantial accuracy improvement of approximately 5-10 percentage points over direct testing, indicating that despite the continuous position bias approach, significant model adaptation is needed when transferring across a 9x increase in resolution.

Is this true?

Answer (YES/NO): YES